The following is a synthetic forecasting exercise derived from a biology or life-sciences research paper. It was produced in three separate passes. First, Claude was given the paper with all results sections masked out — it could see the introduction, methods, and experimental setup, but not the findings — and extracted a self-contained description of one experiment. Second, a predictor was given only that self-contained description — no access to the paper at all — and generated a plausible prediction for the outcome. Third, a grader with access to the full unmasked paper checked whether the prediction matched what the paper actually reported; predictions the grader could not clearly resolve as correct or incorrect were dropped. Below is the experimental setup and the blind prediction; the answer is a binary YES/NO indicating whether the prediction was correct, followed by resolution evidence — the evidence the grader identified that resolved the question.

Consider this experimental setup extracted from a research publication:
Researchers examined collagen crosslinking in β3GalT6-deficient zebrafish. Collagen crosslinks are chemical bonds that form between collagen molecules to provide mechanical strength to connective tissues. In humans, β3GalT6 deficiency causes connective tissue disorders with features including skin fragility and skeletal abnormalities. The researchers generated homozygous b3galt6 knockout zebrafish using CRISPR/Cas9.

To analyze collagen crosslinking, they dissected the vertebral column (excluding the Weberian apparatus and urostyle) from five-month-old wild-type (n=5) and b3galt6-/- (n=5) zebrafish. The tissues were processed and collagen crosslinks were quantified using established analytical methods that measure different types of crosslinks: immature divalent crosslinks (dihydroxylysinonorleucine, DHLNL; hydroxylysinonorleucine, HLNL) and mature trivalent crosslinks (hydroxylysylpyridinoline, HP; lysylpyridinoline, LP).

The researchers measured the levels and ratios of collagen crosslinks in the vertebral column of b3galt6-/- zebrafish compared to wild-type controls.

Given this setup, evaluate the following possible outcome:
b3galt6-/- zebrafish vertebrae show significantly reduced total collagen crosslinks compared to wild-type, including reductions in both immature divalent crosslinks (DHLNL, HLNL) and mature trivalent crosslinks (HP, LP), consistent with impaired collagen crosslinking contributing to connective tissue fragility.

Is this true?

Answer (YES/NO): NO